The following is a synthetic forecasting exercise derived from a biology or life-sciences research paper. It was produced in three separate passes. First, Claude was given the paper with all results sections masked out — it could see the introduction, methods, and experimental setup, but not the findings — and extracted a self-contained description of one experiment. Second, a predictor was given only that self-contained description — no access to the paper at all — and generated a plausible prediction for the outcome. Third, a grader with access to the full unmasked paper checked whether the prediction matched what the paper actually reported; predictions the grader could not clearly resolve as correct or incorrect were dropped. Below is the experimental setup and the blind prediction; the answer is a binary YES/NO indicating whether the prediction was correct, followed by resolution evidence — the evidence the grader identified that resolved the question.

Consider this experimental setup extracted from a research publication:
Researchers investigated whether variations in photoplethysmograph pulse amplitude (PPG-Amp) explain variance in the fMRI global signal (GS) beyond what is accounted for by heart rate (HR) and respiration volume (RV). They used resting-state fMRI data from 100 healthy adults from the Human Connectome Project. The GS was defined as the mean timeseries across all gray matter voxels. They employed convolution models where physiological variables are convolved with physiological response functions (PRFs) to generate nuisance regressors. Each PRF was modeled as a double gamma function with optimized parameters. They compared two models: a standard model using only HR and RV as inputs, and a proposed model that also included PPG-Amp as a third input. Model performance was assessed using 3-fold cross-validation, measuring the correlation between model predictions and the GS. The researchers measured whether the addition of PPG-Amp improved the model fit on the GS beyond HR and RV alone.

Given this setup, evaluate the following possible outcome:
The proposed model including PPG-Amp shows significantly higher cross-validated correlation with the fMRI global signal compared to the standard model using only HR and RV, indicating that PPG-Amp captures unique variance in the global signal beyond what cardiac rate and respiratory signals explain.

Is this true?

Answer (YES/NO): YES